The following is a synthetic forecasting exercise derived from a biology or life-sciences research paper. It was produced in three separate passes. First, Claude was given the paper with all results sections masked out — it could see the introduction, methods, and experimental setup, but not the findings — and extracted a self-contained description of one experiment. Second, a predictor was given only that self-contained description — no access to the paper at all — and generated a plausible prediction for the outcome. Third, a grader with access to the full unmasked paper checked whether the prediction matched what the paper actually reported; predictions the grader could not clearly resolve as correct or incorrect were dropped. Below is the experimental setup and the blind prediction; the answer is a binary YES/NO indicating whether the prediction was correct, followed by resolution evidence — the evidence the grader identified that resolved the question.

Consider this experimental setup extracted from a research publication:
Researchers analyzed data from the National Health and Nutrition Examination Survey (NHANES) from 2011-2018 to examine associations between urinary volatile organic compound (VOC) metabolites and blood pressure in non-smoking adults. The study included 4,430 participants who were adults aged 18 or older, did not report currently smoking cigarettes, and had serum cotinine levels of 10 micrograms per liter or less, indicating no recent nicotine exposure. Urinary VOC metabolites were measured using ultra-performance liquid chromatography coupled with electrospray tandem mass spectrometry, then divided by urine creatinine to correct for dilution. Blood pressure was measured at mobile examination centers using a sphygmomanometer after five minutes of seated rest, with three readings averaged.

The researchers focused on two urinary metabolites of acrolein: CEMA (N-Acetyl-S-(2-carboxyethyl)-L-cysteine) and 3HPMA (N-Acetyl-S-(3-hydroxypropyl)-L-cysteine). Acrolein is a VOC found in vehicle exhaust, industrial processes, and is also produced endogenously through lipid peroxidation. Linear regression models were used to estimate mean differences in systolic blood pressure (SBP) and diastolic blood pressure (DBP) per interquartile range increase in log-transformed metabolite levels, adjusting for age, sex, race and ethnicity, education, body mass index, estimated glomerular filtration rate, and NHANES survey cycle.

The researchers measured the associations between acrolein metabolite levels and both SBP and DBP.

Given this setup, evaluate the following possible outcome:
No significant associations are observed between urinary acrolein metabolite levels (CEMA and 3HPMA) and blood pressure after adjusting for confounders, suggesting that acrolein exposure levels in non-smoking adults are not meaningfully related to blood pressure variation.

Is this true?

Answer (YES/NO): NO